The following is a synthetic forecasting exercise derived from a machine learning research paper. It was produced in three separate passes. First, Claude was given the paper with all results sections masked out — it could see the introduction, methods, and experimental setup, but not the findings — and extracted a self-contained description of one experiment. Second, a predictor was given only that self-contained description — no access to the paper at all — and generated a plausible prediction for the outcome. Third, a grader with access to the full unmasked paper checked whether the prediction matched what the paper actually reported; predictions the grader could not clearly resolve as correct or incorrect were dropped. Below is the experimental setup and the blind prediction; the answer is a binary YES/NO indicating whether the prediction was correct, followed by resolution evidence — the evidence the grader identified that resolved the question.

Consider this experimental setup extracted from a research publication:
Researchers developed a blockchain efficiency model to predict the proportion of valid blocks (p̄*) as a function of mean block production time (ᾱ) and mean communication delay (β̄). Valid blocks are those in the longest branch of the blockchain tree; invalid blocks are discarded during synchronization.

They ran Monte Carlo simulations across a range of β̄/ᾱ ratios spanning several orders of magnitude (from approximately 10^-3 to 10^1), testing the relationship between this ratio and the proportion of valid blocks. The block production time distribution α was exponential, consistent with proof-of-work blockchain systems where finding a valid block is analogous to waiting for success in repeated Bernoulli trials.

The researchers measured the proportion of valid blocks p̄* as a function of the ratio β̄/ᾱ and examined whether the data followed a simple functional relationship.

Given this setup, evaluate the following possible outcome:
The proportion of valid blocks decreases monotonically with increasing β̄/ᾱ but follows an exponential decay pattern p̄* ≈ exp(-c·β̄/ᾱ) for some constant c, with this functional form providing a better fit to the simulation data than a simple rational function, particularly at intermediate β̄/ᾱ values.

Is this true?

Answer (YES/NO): NO